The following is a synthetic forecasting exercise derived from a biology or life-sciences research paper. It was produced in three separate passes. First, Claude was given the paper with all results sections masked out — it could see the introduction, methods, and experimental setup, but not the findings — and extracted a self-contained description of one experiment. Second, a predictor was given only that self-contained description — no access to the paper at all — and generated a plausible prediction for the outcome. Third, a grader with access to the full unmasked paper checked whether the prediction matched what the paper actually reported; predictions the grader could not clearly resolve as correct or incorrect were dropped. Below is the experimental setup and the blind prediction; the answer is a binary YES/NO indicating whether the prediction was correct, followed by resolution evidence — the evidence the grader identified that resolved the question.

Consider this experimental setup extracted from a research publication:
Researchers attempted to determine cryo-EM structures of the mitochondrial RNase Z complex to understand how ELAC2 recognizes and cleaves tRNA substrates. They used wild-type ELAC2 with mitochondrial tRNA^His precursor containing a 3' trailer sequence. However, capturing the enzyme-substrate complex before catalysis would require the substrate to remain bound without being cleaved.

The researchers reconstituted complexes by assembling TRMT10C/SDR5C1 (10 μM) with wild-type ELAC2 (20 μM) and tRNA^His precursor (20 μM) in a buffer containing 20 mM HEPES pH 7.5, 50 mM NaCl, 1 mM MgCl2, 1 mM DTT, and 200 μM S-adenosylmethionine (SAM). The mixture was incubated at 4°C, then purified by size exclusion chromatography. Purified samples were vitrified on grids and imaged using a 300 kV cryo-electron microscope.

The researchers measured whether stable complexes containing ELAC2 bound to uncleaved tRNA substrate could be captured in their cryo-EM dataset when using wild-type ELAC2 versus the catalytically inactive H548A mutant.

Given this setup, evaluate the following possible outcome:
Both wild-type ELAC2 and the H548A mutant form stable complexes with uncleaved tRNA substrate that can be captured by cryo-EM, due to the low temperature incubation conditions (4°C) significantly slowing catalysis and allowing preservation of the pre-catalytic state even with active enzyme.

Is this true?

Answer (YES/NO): NO